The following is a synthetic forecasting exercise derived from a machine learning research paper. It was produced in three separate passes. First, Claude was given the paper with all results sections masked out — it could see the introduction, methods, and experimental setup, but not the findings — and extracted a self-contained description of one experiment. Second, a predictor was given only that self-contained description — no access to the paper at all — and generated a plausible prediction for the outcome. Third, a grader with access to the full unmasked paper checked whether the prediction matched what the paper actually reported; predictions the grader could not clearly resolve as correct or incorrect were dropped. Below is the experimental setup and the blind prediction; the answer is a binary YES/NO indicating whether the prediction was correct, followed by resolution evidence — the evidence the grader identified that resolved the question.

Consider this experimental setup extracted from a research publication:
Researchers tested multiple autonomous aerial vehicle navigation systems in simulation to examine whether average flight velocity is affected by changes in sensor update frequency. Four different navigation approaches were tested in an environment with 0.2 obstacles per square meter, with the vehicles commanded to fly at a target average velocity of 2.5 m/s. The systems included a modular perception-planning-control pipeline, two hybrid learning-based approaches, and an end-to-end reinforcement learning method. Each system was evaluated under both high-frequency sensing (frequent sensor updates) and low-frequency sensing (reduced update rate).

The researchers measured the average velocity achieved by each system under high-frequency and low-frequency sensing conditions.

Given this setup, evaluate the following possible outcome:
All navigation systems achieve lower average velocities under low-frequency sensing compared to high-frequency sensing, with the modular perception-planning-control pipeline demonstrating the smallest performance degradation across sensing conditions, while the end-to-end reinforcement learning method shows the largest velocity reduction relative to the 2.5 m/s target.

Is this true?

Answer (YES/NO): NO